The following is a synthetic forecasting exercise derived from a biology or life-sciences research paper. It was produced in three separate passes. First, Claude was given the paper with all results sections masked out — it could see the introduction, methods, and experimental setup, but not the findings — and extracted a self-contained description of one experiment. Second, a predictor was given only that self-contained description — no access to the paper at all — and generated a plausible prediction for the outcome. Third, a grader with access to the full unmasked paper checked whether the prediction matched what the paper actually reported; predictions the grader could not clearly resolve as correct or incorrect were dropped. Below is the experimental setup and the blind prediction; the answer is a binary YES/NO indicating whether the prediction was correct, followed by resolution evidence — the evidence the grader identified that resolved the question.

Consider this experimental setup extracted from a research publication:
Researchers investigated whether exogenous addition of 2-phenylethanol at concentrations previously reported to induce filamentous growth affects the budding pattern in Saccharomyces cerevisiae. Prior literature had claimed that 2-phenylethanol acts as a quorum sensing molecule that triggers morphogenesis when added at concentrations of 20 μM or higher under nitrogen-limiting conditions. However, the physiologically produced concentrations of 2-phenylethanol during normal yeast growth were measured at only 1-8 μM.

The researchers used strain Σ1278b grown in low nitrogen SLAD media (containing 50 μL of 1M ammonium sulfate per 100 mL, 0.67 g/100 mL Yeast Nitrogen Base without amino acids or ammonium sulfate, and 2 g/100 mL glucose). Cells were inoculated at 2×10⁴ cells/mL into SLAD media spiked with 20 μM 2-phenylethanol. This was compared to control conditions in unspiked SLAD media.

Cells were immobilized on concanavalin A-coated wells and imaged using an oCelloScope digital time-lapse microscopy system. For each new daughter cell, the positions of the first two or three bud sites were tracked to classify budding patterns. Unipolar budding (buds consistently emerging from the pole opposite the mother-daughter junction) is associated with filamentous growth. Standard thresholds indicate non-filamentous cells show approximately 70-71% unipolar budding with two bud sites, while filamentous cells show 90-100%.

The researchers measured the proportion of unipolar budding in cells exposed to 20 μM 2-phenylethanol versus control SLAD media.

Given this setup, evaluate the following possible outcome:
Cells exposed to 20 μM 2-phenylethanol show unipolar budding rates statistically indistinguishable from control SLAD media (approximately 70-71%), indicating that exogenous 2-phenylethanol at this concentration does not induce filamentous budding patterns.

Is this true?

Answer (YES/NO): NO